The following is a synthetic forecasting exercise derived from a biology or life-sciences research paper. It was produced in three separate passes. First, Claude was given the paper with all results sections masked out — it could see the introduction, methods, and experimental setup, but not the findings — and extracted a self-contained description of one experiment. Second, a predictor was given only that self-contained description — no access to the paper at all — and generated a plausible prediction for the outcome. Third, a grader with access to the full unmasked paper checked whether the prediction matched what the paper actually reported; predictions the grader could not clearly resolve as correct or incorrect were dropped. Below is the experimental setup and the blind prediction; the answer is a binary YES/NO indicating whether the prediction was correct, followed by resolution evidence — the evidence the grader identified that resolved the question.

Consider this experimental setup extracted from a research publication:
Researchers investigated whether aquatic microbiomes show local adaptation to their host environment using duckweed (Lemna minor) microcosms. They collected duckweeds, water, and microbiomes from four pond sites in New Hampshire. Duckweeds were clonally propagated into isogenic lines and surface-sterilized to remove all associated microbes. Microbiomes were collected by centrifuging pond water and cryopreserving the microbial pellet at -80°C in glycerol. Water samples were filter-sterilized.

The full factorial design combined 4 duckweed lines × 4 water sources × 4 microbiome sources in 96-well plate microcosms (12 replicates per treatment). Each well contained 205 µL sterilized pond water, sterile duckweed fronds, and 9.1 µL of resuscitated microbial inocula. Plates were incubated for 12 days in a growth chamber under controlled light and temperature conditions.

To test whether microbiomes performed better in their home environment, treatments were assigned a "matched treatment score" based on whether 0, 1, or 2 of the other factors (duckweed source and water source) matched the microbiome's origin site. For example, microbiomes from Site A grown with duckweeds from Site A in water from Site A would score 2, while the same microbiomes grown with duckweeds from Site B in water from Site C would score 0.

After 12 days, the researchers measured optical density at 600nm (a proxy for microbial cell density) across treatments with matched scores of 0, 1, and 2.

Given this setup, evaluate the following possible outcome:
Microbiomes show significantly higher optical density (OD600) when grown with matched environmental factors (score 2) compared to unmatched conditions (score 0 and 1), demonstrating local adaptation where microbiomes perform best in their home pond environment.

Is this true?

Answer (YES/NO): NO